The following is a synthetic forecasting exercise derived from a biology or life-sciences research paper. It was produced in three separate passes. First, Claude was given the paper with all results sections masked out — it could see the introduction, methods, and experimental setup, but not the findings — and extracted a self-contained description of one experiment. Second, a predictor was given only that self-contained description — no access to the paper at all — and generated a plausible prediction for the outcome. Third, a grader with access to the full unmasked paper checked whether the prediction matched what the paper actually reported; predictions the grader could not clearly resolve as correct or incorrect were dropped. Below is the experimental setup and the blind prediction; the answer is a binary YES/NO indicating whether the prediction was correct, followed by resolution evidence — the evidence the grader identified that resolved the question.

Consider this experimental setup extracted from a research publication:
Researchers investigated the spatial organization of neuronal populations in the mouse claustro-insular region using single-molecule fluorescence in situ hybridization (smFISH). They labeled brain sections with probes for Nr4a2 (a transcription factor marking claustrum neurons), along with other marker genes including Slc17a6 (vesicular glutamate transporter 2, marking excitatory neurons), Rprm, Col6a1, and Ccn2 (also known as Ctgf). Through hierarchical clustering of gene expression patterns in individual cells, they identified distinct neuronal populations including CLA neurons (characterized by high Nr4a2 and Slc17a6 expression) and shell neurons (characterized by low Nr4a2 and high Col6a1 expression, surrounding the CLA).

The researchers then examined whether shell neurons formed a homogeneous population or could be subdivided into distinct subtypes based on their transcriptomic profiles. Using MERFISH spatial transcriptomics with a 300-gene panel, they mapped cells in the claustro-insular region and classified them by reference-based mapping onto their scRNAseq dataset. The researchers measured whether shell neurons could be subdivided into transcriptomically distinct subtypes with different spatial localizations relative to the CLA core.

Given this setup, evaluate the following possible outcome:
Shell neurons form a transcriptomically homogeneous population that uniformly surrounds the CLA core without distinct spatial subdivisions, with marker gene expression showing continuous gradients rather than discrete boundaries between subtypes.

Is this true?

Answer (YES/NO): NO